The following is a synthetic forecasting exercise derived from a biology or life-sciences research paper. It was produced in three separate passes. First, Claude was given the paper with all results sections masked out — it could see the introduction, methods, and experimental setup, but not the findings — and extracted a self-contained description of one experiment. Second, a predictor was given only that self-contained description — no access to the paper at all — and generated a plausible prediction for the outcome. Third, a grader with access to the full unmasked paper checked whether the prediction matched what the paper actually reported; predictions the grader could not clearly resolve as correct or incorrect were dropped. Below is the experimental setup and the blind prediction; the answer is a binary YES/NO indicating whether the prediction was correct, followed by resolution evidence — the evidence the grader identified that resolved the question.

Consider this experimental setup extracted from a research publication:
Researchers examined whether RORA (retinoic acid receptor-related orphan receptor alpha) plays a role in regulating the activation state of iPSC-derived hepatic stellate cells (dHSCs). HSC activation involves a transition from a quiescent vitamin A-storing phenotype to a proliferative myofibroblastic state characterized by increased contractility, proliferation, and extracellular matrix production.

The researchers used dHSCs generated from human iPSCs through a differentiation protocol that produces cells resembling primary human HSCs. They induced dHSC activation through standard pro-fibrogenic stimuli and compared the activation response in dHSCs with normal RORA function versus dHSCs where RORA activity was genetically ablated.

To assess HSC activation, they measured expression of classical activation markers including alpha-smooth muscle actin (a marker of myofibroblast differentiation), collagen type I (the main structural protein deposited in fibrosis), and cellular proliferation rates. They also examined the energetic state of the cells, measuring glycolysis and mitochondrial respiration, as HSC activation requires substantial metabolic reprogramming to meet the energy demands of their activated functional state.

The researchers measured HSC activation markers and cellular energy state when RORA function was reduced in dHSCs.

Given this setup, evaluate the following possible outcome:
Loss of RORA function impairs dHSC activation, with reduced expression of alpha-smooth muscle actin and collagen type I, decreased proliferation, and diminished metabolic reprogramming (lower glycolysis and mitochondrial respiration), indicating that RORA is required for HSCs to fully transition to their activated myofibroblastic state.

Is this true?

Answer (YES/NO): NO